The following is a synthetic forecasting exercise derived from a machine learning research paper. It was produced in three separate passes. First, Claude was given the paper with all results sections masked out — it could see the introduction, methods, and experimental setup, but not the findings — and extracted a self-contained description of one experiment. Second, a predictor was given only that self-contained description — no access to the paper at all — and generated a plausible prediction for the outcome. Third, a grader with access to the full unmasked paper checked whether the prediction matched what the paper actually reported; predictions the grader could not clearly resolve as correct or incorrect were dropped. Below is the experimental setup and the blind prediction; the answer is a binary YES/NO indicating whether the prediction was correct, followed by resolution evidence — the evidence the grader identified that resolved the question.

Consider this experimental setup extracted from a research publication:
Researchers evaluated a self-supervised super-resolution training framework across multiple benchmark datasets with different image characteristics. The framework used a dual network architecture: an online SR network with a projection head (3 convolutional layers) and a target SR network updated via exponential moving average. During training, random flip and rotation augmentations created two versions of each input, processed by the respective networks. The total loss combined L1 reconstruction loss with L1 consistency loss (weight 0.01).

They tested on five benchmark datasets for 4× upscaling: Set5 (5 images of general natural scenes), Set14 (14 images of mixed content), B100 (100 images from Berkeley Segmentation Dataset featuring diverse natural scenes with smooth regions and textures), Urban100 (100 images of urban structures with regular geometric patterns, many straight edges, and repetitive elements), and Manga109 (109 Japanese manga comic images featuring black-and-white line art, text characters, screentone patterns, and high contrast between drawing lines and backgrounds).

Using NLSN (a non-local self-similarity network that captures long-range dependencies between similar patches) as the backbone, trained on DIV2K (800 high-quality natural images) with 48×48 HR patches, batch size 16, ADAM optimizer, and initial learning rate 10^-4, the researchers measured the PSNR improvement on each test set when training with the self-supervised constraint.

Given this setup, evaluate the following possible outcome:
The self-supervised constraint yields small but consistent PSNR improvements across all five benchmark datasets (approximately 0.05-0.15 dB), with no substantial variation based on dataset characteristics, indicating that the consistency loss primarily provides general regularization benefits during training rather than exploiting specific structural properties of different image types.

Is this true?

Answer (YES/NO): NO